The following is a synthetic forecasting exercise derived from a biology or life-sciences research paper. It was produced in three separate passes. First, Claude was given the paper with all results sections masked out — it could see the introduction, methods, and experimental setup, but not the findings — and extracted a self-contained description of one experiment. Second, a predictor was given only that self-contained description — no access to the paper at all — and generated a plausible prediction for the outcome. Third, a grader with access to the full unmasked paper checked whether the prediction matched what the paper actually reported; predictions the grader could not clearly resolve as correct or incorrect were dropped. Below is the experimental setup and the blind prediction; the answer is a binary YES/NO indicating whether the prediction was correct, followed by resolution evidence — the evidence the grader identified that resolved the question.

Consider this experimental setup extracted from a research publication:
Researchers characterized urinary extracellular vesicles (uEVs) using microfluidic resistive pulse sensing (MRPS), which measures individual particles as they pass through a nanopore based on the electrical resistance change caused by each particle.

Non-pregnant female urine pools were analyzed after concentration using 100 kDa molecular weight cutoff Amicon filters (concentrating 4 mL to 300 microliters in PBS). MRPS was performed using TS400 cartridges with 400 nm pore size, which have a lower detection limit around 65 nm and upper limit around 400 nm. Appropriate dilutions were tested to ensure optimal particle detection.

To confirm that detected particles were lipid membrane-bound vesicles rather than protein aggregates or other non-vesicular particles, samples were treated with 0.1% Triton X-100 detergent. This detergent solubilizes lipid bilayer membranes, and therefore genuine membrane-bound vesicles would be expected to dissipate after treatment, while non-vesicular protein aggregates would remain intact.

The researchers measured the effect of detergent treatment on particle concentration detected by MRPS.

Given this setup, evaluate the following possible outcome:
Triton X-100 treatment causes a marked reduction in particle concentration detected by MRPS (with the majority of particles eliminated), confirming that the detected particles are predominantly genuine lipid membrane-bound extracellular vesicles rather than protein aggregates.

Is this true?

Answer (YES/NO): YES